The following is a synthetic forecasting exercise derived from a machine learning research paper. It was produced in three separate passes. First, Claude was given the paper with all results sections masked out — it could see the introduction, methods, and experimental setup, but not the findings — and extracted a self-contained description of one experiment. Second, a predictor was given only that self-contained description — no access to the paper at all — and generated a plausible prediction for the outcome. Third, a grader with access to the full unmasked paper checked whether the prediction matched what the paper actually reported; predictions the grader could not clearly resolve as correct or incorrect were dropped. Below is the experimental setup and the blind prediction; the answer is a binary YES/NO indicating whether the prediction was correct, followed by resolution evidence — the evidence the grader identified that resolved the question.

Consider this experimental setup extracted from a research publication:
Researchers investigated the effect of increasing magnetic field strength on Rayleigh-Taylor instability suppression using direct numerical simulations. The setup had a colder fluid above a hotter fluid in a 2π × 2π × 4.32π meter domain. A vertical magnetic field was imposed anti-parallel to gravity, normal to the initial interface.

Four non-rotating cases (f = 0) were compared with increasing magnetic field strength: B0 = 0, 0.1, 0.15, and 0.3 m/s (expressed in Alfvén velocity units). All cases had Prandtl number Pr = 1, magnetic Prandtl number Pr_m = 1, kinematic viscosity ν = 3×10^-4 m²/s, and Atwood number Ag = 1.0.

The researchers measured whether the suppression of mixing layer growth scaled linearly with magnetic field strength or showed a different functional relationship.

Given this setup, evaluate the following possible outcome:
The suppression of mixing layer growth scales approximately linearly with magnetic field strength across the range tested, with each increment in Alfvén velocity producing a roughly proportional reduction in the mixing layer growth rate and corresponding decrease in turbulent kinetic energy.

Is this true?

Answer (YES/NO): NO